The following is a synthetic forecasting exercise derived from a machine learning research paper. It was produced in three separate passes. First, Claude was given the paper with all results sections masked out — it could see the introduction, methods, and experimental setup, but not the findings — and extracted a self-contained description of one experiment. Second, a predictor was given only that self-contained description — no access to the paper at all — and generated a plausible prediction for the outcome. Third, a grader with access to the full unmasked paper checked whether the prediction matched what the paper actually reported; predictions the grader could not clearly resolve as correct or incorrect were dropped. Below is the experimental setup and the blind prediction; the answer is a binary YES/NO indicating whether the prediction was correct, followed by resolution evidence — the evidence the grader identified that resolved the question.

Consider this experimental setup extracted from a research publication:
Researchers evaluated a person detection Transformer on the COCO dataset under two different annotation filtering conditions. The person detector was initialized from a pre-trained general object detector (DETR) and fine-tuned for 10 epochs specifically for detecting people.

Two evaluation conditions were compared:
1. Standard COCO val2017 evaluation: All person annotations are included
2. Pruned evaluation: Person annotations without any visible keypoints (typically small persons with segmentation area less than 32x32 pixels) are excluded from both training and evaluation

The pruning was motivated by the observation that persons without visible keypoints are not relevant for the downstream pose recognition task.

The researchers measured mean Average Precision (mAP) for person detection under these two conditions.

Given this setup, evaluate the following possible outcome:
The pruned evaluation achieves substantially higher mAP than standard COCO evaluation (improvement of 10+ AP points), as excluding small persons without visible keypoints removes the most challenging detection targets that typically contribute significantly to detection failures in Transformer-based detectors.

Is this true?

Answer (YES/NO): YES